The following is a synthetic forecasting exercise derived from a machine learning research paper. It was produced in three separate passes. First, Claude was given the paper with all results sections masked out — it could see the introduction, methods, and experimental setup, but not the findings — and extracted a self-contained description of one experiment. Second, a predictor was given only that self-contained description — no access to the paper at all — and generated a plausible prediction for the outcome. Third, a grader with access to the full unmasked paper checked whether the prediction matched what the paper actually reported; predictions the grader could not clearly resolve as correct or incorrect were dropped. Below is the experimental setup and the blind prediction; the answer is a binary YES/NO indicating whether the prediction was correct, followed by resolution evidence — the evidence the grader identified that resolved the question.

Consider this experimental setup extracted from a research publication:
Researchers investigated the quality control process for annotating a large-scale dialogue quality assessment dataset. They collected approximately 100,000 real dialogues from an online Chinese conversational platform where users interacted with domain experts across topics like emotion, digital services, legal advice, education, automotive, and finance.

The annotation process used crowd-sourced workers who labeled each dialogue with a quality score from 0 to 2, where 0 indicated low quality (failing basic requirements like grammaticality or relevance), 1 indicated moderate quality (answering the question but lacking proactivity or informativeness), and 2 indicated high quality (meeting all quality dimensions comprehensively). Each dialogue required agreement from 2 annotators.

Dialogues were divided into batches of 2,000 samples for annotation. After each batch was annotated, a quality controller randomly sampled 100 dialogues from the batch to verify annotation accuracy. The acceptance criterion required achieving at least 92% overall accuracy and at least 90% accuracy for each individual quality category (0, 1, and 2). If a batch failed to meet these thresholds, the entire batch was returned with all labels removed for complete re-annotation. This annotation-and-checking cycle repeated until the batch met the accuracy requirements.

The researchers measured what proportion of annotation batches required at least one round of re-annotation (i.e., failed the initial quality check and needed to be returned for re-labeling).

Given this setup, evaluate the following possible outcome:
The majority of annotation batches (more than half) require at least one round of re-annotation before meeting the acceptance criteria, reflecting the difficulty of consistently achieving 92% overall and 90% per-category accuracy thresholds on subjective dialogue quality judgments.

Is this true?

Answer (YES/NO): NO